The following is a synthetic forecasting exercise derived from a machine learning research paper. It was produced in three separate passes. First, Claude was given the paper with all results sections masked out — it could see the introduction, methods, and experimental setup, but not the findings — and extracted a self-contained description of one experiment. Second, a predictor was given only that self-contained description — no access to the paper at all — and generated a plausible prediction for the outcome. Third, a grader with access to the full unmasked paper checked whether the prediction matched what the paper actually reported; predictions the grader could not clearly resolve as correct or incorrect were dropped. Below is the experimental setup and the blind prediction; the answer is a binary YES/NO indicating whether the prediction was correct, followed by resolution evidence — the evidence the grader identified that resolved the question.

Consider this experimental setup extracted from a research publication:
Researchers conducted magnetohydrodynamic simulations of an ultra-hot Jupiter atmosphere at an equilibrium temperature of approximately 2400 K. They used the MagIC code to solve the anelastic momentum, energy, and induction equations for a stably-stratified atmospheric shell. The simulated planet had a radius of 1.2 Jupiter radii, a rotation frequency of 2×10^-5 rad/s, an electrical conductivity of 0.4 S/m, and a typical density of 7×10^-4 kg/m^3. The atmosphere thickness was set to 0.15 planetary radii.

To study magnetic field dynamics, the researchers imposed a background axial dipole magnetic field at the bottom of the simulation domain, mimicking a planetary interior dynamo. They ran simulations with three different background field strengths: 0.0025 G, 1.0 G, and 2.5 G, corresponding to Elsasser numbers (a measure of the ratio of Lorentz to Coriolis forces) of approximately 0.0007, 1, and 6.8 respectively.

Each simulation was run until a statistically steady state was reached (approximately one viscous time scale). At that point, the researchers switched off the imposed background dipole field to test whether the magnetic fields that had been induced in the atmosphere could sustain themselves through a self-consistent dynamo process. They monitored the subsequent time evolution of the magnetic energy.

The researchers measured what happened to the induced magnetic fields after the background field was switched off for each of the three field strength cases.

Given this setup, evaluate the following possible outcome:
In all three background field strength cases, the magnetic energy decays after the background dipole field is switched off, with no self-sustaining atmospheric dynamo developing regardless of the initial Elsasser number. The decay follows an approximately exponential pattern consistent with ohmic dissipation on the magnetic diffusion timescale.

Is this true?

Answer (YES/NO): NO